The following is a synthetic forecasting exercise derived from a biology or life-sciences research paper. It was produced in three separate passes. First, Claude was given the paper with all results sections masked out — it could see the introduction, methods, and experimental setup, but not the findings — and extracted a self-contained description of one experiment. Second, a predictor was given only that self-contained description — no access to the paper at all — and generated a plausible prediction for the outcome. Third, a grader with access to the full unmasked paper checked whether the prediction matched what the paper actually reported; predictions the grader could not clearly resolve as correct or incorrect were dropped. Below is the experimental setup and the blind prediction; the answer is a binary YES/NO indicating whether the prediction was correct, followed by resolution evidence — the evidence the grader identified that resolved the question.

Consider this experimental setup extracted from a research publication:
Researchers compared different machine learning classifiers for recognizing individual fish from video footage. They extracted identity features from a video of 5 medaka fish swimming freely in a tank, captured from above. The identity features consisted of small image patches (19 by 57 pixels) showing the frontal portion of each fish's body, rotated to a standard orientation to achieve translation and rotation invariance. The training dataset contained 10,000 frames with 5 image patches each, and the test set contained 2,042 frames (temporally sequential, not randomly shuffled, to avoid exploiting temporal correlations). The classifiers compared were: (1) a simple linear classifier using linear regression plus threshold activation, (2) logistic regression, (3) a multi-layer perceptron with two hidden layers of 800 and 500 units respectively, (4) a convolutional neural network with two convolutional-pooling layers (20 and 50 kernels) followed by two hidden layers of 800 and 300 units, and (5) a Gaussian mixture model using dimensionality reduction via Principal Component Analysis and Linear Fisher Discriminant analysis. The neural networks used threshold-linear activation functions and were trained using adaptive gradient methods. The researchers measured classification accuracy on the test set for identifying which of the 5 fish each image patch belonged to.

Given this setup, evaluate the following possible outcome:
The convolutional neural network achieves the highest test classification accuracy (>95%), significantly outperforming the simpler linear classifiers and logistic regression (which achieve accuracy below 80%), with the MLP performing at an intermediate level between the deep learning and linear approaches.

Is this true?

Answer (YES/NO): NO